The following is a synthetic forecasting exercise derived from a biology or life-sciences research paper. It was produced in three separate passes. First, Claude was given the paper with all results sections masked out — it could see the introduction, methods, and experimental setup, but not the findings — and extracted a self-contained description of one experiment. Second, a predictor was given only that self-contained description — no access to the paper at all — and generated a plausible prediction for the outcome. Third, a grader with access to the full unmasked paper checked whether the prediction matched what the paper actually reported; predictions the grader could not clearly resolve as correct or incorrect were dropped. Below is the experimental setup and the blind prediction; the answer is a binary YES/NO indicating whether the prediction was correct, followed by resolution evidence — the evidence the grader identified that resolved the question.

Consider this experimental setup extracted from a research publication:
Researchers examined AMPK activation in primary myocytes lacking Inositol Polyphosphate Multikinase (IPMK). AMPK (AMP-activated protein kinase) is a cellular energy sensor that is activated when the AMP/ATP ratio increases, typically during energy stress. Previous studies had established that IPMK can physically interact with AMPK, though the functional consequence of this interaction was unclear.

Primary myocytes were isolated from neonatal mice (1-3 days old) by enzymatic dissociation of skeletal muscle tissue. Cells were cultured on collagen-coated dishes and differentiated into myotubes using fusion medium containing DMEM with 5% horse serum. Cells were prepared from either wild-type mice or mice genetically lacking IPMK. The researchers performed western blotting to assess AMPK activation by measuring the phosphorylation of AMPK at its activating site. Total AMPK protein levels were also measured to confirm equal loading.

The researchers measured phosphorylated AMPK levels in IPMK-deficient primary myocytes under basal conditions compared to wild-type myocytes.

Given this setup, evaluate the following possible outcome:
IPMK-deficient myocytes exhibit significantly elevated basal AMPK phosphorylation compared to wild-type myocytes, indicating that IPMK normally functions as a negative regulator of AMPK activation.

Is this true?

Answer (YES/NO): NO